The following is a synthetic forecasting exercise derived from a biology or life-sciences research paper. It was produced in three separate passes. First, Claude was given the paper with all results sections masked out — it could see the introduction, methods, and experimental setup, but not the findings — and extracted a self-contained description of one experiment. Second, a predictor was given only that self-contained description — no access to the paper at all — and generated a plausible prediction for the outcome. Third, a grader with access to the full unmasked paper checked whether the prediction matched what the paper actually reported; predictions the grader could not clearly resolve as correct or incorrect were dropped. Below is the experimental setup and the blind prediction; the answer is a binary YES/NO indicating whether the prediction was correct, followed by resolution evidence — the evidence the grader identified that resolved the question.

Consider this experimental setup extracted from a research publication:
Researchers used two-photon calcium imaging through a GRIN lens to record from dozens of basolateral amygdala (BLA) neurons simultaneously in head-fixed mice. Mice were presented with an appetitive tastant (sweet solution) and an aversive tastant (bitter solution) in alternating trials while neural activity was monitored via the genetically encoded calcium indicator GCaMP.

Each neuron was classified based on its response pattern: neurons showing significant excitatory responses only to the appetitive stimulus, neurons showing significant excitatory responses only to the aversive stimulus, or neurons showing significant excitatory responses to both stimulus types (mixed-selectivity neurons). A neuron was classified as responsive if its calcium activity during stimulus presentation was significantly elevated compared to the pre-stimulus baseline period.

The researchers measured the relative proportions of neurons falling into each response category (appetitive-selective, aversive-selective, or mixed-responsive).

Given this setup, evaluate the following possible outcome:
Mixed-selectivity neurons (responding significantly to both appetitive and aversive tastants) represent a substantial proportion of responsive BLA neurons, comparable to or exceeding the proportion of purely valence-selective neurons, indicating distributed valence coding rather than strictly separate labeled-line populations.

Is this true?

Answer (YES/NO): YES